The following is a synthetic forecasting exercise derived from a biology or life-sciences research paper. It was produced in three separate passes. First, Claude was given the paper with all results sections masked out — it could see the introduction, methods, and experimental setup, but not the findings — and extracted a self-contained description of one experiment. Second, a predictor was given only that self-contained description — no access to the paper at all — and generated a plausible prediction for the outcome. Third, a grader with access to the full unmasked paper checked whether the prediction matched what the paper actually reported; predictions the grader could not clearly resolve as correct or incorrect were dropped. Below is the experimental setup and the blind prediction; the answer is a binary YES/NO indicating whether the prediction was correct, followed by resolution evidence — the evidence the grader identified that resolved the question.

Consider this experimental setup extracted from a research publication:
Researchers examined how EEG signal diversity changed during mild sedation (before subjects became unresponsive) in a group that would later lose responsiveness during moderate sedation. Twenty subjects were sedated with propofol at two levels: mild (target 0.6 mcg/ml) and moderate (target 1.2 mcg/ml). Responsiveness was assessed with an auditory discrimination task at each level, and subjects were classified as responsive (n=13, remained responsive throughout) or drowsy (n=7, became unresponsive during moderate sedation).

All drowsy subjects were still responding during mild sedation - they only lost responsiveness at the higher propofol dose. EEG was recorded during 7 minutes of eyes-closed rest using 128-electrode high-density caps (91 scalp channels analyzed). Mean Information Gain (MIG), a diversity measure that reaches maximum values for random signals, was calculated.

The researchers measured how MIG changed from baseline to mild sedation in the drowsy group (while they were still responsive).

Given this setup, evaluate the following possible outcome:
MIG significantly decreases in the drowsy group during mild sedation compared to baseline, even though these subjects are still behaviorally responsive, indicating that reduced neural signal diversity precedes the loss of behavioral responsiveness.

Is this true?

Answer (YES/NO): NO